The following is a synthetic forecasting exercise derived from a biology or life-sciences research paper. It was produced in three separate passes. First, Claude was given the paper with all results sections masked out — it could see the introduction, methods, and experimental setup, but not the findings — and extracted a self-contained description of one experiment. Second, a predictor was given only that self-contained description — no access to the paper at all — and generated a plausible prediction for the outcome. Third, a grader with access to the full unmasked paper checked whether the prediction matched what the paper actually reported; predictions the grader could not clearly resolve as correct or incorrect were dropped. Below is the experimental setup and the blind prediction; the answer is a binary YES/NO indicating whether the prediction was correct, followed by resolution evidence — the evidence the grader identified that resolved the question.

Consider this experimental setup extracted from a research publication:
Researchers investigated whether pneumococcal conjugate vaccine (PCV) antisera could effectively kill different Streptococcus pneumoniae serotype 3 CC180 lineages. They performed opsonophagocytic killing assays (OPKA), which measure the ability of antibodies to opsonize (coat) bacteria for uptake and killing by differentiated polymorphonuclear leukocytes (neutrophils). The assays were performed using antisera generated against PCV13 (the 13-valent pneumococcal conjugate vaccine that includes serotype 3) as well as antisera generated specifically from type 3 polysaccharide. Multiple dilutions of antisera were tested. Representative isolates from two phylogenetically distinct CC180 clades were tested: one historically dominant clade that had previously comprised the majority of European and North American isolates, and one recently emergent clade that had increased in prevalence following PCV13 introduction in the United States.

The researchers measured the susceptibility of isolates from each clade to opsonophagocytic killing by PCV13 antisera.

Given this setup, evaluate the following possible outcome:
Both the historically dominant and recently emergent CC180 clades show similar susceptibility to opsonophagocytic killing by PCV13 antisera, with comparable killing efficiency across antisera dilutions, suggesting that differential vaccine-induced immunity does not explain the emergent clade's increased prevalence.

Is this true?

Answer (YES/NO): NO